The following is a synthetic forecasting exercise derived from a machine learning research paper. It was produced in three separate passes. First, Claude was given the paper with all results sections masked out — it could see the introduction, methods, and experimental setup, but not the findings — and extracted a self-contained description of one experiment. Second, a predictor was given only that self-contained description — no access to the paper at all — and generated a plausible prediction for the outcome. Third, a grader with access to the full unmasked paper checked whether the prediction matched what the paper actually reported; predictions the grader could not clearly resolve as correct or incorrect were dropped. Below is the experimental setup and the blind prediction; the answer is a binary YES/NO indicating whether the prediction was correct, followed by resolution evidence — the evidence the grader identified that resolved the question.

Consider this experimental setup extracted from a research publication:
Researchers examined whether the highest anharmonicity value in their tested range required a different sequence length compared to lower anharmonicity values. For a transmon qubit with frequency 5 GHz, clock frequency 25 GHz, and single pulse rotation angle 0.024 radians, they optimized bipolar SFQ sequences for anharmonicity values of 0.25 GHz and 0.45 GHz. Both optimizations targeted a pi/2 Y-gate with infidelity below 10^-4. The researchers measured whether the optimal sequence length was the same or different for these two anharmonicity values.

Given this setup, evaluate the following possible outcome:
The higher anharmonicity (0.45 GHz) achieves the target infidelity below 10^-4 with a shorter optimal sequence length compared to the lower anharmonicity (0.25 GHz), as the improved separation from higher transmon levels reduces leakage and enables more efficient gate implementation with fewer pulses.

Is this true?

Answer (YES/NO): NO